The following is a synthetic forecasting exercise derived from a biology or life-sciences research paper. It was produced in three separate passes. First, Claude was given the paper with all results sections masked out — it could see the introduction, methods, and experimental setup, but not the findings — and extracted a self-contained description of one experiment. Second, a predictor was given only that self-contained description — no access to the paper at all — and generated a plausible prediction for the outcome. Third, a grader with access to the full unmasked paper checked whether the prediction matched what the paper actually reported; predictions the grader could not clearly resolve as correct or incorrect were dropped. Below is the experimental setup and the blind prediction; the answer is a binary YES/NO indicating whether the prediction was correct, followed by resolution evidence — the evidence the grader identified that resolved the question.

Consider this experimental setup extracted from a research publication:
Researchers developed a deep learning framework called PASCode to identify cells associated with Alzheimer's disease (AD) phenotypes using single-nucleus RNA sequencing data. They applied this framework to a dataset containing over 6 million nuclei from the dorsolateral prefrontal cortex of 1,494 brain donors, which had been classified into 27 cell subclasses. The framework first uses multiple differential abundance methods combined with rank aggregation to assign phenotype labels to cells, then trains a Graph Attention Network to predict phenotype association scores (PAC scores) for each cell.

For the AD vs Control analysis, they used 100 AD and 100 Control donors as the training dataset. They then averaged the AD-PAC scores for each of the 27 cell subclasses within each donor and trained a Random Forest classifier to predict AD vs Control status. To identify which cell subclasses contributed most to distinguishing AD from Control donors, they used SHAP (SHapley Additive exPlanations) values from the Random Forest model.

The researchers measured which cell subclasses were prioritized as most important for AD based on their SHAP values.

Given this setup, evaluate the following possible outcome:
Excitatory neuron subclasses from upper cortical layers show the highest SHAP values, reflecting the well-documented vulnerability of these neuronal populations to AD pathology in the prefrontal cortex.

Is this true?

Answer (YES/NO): NO